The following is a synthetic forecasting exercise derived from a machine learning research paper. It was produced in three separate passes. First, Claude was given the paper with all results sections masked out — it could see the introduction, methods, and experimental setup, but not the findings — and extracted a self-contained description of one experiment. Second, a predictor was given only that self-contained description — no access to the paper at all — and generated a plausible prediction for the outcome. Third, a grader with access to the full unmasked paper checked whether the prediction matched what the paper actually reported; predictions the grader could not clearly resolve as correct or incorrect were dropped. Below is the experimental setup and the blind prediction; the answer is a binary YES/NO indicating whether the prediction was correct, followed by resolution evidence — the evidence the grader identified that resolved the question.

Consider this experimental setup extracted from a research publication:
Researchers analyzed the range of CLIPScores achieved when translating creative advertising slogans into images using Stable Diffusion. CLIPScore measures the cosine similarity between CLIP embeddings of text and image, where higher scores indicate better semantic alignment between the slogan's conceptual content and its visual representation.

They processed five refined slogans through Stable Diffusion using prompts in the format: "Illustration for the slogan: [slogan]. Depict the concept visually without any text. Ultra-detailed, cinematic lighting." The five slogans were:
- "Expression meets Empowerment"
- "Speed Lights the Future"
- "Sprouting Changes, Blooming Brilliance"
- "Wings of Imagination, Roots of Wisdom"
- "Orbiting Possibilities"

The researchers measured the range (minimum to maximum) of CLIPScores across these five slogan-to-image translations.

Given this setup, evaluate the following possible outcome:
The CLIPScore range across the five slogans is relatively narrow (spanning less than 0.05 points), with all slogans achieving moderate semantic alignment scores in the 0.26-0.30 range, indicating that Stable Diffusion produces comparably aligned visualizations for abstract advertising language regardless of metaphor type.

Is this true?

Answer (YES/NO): NO